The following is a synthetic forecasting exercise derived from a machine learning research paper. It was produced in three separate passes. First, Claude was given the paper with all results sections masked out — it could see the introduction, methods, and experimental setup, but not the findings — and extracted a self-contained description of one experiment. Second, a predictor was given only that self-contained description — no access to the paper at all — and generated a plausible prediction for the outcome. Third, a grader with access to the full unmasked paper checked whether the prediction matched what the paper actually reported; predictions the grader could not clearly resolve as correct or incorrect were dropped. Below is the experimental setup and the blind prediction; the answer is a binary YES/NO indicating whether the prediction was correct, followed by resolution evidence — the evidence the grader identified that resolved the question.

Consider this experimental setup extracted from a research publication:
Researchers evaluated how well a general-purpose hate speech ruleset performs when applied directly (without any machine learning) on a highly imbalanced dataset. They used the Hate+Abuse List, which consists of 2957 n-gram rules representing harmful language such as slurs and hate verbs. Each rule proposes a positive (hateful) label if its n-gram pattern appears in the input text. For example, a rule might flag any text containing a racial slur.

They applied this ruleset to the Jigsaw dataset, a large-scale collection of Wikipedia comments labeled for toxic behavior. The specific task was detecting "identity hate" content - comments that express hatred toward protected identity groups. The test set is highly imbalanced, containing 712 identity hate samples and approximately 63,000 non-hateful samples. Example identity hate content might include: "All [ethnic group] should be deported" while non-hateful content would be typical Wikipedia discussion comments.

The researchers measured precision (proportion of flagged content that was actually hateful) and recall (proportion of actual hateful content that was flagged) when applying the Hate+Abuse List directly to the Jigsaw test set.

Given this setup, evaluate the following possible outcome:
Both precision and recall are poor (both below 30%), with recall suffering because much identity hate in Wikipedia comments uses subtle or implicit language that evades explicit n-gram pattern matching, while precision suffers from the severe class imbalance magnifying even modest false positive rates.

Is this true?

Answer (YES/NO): NO